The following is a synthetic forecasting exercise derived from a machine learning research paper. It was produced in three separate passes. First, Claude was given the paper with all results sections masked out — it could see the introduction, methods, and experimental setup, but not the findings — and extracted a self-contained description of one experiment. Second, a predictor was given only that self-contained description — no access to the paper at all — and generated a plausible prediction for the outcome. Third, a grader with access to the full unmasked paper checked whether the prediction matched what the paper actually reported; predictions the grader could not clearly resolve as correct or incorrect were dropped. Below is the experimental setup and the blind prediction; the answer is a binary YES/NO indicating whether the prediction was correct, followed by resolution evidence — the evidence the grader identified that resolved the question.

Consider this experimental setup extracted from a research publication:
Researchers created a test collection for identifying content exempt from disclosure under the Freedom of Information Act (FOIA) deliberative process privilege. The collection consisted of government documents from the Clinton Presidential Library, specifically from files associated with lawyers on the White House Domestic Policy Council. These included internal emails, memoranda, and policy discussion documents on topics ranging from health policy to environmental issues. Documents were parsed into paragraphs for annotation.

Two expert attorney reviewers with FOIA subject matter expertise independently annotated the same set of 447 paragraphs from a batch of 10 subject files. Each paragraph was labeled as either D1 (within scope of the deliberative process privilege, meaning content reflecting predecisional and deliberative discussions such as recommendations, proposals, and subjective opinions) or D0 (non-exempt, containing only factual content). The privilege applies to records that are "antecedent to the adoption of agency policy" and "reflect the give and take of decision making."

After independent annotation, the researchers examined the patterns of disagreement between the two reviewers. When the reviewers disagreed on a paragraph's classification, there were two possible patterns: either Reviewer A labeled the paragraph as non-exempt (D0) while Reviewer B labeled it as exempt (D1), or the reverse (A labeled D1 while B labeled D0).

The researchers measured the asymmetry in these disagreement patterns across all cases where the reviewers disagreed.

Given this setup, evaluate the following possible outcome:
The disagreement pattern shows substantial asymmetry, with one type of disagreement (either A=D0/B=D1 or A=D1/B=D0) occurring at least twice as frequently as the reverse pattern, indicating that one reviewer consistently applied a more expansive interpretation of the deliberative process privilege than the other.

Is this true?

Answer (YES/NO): YES